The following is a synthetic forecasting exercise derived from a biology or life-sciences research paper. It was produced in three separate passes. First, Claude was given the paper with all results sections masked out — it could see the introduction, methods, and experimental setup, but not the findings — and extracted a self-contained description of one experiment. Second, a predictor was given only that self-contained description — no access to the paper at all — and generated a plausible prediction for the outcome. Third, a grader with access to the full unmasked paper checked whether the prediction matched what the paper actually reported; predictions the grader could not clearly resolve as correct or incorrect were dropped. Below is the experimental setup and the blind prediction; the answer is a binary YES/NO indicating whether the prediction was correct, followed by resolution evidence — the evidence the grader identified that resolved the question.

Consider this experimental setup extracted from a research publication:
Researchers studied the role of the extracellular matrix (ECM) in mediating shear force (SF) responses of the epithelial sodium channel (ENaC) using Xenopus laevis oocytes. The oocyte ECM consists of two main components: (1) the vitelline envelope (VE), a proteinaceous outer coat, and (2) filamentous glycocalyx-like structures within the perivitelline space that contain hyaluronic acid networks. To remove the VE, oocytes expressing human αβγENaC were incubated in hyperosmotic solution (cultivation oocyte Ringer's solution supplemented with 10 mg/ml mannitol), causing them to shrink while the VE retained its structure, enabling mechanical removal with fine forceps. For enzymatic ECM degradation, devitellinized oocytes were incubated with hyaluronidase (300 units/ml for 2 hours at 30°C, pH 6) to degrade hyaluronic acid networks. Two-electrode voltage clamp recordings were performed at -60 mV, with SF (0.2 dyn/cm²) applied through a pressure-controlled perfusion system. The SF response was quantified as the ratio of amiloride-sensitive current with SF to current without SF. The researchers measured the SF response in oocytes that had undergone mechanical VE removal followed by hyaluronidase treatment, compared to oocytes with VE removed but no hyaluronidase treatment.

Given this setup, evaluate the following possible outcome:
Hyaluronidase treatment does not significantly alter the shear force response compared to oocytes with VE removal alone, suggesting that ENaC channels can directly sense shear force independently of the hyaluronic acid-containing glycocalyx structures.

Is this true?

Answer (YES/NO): NO